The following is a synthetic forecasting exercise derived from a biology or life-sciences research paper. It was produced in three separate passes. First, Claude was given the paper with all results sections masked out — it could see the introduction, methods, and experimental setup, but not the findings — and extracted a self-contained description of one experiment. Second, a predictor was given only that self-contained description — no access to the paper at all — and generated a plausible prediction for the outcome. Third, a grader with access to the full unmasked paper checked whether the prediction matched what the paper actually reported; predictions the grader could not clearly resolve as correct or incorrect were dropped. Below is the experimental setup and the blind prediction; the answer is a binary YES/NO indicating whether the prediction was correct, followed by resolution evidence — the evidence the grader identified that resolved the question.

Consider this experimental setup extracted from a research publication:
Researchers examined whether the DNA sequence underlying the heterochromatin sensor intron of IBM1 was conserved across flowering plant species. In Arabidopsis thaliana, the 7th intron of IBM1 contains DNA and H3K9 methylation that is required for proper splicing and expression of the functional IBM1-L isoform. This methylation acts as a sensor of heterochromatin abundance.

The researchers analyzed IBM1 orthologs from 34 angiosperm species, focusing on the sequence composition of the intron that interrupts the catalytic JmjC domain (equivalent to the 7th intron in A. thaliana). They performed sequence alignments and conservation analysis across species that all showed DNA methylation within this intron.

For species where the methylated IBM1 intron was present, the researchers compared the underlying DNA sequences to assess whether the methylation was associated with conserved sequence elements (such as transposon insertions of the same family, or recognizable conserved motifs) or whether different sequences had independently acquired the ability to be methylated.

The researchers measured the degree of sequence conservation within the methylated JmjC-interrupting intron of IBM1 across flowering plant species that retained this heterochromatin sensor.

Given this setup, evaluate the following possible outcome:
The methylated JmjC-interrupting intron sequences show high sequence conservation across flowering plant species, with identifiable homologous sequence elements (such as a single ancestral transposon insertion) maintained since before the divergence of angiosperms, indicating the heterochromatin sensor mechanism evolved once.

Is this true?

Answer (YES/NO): NO